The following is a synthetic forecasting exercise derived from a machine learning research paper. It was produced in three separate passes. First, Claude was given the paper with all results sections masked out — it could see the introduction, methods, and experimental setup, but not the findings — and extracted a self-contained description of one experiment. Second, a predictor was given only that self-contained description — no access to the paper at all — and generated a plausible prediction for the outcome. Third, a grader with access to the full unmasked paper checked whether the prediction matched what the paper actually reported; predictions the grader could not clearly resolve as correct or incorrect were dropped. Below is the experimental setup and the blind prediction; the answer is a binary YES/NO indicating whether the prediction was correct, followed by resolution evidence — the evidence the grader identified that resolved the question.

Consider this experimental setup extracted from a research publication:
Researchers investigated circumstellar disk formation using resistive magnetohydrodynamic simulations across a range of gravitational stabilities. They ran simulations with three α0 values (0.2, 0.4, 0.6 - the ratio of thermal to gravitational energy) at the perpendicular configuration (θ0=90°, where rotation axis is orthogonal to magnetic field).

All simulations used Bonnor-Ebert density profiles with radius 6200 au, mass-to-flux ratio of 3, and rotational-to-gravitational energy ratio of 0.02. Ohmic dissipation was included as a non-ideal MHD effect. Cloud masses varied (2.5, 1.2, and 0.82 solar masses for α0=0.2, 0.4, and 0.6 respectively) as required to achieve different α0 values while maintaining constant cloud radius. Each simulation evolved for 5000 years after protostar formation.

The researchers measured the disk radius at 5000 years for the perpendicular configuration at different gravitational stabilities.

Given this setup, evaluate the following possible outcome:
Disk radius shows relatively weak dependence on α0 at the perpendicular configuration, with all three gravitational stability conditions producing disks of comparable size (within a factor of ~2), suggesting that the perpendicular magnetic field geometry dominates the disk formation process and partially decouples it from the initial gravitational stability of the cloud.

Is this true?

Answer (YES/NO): YES